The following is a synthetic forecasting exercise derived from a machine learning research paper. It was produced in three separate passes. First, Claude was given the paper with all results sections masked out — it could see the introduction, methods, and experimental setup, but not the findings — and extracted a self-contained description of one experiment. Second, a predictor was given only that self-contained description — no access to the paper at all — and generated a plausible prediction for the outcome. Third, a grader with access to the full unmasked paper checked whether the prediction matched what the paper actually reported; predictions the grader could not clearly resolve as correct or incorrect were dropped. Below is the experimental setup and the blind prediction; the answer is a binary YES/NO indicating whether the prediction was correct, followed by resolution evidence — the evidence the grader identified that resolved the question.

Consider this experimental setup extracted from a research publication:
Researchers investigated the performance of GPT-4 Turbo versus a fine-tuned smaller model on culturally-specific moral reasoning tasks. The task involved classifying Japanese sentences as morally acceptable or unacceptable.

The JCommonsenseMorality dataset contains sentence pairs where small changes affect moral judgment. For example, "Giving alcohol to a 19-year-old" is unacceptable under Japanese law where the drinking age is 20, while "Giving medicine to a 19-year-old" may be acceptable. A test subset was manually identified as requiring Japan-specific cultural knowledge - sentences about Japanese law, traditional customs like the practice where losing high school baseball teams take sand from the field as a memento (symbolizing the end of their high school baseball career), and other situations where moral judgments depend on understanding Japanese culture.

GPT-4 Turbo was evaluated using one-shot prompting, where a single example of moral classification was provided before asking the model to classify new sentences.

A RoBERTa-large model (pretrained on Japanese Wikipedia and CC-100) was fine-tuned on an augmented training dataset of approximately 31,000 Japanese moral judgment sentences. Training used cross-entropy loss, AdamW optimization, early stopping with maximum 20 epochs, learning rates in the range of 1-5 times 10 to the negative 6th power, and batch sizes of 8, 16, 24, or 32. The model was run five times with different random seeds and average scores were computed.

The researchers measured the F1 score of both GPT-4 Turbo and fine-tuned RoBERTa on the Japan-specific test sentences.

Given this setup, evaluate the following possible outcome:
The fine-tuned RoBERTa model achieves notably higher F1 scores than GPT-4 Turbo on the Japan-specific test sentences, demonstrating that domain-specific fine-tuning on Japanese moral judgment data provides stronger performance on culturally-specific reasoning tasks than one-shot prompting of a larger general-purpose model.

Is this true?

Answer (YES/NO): NO